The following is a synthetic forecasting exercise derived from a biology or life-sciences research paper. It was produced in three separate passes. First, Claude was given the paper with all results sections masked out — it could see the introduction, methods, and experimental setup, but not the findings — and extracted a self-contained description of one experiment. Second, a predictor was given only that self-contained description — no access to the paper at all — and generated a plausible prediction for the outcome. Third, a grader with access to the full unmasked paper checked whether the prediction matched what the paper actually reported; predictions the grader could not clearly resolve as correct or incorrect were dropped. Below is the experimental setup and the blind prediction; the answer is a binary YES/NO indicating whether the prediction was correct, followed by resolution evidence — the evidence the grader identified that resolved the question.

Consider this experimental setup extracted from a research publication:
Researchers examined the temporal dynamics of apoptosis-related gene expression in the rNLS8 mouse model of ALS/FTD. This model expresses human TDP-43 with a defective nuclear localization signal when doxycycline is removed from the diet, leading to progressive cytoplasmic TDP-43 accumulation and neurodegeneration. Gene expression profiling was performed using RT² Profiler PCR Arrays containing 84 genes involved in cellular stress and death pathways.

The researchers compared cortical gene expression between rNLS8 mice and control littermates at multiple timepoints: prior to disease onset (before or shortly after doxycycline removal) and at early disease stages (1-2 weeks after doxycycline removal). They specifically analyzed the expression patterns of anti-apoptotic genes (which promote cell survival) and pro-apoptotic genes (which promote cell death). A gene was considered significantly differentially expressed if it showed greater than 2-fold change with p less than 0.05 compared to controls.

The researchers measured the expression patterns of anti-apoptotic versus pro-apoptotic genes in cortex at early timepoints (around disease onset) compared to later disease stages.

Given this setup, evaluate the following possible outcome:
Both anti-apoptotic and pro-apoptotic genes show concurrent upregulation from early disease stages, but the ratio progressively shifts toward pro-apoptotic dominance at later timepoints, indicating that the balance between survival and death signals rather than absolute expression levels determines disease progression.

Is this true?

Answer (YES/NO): YES